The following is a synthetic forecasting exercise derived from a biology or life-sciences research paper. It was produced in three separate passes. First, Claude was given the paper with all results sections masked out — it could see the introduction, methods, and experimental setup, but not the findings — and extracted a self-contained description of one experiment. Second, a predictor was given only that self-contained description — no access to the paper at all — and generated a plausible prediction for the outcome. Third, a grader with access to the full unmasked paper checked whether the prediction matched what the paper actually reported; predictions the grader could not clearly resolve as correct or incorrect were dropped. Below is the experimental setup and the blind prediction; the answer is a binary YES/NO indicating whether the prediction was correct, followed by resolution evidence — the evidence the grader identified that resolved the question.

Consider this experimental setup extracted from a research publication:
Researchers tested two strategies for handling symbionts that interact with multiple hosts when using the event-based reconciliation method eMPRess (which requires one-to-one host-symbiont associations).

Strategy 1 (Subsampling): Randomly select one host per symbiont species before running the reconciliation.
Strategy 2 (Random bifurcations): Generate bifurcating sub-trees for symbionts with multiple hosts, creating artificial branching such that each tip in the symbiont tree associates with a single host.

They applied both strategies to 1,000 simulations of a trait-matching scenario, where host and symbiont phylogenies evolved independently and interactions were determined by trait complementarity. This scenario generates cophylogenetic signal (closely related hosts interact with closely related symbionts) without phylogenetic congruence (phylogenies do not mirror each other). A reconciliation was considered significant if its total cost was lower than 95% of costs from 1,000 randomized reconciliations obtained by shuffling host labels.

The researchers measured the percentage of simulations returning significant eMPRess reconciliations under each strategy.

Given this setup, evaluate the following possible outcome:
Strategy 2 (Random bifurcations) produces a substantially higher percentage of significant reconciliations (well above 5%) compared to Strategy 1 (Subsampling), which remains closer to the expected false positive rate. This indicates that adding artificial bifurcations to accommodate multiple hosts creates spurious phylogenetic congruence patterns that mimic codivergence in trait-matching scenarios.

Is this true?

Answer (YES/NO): NO